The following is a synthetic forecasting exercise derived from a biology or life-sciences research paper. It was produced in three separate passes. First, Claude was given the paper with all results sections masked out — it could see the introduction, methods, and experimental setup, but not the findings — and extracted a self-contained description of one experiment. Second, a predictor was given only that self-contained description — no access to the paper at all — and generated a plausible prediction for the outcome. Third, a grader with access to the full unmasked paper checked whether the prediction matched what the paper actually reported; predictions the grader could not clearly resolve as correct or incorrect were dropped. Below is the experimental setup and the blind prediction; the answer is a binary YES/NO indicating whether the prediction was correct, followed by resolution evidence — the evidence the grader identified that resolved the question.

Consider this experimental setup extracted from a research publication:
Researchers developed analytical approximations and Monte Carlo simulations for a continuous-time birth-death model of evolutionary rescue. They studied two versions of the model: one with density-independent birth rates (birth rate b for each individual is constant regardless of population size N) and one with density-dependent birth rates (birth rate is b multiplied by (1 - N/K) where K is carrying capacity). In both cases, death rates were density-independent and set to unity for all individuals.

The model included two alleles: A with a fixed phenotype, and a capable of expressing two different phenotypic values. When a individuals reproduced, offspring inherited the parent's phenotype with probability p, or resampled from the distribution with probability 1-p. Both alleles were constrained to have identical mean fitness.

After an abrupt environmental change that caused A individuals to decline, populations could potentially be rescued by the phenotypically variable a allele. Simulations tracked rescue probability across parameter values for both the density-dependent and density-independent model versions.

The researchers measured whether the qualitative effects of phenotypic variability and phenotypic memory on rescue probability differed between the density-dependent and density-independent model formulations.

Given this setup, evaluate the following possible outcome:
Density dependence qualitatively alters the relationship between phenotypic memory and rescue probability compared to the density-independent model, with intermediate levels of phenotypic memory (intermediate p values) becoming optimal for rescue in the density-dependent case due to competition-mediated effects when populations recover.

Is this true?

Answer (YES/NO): NO